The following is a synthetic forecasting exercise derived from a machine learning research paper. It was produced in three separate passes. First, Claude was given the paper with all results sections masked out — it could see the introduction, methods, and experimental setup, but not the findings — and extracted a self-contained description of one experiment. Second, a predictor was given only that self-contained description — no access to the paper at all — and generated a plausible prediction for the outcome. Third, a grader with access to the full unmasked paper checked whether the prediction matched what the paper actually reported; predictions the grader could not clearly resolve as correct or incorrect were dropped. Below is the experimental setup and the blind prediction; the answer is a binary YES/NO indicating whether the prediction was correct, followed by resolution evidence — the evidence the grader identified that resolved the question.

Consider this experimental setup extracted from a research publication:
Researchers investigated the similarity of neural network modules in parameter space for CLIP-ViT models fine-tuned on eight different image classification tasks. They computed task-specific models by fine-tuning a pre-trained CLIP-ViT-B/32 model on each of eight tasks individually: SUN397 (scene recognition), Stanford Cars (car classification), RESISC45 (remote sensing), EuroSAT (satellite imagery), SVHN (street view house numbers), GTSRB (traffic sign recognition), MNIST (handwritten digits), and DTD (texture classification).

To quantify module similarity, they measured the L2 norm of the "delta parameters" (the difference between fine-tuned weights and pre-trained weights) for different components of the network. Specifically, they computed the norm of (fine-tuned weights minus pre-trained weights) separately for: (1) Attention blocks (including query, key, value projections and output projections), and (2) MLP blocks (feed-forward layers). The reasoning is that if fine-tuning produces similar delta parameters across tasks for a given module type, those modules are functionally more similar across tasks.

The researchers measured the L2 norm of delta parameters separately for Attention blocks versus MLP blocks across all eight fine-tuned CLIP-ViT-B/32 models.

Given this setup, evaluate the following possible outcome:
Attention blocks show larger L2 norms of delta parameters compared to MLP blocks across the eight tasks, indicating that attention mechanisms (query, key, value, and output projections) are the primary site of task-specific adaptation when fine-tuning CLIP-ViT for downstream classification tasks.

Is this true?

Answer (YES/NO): NO